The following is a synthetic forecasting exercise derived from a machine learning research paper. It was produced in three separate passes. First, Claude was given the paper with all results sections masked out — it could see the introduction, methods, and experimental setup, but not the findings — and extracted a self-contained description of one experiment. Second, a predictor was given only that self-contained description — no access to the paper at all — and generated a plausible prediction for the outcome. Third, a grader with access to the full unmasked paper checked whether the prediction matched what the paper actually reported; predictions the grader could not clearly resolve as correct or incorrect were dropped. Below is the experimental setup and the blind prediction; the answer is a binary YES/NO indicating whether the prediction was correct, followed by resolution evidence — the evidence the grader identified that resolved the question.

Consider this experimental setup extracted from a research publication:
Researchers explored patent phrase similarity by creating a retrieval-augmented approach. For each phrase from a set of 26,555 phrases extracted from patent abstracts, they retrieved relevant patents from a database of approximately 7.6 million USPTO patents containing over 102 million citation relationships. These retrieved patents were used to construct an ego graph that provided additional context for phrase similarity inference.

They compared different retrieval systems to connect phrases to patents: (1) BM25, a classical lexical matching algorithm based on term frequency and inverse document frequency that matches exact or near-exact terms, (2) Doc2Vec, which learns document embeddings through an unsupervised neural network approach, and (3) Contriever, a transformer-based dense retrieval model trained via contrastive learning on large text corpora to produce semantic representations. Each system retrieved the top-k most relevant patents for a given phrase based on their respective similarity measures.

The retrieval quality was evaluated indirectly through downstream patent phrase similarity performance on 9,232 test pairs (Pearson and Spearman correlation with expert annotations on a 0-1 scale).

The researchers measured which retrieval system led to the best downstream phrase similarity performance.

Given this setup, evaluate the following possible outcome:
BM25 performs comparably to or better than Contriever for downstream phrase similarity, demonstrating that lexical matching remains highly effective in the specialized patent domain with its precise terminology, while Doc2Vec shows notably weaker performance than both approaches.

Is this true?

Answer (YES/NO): NO